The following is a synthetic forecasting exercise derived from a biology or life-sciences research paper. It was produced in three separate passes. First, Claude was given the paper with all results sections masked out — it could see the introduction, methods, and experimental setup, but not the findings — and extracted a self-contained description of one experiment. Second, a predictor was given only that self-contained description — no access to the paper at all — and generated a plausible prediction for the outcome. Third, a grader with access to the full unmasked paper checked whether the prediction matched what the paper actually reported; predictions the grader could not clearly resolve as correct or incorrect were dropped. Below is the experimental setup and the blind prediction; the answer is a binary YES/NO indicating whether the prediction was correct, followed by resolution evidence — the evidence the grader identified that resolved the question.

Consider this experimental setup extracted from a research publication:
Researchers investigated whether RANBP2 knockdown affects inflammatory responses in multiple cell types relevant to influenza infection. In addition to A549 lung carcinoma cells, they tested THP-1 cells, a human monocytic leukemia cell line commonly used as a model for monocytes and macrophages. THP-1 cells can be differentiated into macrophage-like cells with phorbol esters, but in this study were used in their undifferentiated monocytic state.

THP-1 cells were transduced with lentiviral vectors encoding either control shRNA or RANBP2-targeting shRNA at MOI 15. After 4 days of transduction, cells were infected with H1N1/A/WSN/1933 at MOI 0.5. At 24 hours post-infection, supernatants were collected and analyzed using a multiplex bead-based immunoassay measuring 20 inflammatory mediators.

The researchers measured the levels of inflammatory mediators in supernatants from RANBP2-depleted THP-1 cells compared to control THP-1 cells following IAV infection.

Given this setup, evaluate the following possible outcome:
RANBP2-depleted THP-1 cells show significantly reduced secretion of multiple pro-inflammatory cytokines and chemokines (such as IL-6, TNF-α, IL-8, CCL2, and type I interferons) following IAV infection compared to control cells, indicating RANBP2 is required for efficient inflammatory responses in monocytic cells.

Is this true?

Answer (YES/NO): NO